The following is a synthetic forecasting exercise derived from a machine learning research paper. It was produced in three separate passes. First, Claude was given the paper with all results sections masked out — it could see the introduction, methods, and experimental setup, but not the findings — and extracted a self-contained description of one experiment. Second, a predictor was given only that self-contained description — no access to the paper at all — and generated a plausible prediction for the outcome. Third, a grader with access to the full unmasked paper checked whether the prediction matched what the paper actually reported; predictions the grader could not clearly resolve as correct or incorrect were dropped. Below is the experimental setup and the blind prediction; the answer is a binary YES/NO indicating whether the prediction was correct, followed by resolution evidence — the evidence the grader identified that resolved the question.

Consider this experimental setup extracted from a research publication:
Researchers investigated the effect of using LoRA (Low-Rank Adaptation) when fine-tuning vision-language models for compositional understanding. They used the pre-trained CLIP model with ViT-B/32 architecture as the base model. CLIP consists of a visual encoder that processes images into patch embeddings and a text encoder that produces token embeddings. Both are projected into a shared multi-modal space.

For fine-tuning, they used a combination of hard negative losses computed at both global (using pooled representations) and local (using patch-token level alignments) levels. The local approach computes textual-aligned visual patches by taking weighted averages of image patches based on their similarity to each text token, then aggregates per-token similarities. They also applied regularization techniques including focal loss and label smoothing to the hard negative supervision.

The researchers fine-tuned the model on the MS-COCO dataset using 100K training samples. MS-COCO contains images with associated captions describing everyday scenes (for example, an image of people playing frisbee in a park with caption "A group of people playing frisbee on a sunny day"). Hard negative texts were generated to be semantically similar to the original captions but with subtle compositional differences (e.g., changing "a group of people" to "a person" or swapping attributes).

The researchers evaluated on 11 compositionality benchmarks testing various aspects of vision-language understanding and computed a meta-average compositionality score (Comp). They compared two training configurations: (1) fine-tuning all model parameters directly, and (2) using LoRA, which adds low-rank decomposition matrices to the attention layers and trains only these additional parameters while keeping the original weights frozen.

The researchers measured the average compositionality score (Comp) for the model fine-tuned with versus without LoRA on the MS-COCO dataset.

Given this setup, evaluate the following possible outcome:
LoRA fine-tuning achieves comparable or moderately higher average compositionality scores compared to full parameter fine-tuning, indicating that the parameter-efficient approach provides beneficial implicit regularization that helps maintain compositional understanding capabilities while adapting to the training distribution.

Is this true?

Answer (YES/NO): NO